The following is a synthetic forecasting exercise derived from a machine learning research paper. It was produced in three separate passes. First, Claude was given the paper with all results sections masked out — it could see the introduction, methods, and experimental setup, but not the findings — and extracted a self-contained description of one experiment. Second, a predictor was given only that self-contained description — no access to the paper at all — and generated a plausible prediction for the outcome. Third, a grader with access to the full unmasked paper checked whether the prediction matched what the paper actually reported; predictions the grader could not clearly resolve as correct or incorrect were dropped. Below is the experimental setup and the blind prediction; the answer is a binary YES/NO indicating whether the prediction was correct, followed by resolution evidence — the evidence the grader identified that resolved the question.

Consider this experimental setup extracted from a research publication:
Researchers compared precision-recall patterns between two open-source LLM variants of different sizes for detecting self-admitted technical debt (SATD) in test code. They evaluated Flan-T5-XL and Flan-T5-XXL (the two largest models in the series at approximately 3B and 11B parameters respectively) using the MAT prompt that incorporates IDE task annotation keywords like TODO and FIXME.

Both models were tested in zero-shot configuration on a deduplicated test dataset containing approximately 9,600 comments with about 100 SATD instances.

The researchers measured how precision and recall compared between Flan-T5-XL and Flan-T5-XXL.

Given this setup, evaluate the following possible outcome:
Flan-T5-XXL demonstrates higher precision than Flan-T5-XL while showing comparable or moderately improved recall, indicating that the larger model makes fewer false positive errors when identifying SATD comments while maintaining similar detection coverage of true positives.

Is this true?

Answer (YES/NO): NO